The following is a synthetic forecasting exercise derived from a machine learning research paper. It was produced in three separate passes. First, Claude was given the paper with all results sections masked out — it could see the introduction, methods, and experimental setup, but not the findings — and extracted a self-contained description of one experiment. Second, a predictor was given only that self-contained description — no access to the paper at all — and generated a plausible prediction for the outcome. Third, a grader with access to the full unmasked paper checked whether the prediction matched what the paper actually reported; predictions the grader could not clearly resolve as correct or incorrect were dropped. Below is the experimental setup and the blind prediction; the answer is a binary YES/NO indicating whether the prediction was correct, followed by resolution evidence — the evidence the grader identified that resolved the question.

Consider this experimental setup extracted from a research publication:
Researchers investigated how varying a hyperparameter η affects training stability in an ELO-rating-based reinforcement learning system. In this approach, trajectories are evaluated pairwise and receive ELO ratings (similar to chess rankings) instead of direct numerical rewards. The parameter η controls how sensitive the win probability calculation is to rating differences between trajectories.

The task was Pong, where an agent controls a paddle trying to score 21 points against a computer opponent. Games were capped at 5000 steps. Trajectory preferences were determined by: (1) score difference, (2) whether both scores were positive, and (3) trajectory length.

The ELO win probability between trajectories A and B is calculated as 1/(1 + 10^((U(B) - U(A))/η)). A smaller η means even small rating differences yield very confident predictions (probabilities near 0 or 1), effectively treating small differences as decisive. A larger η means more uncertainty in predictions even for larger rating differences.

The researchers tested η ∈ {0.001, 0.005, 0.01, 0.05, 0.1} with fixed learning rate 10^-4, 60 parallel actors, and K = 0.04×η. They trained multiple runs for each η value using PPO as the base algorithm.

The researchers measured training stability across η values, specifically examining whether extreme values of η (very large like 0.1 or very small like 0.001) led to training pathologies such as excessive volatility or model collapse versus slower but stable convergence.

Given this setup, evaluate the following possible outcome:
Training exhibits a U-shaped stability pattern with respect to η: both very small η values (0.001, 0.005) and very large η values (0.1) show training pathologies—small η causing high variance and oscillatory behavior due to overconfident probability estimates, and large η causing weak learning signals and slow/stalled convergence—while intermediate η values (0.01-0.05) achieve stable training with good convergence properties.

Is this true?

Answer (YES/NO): NO